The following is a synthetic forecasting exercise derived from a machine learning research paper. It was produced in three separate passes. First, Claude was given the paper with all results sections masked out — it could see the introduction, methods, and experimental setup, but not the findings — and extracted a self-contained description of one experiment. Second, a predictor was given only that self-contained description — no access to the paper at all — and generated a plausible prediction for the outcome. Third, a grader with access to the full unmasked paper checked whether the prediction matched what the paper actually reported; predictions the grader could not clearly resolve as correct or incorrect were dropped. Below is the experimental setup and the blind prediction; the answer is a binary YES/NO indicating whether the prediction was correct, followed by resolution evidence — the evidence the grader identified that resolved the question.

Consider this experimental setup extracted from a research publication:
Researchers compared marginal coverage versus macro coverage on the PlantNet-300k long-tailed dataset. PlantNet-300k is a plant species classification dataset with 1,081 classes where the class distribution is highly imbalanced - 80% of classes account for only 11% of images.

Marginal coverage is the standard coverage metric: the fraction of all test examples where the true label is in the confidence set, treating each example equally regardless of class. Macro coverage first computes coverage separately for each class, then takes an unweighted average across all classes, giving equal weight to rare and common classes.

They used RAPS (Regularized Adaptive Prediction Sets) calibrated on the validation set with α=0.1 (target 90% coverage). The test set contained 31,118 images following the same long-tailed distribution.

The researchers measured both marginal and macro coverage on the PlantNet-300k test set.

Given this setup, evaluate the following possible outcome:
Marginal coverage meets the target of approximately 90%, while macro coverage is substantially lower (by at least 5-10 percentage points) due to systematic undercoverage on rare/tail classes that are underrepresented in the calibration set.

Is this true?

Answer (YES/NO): YES